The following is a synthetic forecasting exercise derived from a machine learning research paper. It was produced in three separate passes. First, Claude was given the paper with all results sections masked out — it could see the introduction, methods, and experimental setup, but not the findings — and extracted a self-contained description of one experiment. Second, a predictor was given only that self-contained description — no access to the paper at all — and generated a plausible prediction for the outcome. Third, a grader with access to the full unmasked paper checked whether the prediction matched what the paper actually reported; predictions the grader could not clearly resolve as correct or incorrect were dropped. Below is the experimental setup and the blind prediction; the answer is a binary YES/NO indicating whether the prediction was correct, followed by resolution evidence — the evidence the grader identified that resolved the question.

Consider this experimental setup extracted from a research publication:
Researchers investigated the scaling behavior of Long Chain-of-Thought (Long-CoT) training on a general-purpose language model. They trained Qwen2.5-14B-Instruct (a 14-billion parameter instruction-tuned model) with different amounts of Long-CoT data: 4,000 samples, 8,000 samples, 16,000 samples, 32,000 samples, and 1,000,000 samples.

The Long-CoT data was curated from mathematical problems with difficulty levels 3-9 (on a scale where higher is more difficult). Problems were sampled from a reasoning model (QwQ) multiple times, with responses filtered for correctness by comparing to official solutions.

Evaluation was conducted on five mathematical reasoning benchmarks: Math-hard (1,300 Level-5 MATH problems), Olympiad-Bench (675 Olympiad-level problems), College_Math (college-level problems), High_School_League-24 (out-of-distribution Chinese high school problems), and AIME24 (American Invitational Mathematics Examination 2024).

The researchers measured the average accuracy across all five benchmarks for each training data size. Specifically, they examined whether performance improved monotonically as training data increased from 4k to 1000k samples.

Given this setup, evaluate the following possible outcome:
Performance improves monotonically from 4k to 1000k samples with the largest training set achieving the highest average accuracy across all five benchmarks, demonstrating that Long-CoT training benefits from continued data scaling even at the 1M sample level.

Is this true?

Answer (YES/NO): NO